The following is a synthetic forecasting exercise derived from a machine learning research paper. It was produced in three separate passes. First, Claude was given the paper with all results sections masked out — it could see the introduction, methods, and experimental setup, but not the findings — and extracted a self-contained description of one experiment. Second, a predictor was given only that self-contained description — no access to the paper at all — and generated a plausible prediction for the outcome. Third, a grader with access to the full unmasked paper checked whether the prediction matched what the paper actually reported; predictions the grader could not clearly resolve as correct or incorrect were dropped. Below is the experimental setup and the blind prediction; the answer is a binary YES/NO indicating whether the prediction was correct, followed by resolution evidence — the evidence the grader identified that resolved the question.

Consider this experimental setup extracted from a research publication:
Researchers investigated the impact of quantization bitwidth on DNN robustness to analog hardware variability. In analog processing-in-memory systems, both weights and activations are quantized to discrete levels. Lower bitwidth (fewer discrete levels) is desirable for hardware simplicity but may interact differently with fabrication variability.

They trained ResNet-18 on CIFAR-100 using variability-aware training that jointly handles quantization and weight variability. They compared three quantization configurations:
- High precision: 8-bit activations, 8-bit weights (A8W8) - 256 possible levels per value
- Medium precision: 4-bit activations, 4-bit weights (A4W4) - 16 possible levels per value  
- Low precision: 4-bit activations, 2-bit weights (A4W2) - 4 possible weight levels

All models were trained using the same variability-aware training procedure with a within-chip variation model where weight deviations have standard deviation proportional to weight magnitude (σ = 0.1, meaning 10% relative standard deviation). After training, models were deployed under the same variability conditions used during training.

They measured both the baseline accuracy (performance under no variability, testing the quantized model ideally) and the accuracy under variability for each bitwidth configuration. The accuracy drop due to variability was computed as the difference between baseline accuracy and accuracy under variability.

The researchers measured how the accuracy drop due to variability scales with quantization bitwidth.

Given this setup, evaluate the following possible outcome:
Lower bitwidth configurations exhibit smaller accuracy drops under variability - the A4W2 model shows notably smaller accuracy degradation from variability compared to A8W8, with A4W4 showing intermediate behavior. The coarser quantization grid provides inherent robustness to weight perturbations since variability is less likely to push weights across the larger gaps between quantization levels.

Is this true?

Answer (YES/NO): YES